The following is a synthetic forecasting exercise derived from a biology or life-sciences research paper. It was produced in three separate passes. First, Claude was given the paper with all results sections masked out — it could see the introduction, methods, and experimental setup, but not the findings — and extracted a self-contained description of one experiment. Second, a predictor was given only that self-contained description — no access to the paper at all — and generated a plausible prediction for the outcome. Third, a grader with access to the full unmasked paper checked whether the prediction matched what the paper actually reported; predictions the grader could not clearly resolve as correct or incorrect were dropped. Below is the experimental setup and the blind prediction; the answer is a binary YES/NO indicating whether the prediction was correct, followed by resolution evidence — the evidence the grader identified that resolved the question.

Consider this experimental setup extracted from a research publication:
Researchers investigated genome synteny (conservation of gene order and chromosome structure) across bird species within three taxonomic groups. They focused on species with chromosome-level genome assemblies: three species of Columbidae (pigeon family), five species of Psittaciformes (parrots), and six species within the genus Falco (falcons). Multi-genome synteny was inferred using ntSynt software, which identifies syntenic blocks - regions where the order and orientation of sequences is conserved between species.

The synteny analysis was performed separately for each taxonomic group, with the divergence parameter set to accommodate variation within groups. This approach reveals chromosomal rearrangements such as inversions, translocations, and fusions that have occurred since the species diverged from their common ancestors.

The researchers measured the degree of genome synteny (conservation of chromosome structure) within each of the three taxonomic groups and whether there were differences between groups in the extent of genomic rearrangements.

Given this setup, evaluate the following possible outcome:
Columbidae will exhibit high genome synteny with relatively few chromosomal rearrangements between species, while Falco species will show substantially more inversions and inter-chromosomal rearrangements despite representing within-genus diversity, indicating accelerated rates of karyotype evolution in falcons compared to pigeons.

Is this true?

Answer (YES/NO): NO